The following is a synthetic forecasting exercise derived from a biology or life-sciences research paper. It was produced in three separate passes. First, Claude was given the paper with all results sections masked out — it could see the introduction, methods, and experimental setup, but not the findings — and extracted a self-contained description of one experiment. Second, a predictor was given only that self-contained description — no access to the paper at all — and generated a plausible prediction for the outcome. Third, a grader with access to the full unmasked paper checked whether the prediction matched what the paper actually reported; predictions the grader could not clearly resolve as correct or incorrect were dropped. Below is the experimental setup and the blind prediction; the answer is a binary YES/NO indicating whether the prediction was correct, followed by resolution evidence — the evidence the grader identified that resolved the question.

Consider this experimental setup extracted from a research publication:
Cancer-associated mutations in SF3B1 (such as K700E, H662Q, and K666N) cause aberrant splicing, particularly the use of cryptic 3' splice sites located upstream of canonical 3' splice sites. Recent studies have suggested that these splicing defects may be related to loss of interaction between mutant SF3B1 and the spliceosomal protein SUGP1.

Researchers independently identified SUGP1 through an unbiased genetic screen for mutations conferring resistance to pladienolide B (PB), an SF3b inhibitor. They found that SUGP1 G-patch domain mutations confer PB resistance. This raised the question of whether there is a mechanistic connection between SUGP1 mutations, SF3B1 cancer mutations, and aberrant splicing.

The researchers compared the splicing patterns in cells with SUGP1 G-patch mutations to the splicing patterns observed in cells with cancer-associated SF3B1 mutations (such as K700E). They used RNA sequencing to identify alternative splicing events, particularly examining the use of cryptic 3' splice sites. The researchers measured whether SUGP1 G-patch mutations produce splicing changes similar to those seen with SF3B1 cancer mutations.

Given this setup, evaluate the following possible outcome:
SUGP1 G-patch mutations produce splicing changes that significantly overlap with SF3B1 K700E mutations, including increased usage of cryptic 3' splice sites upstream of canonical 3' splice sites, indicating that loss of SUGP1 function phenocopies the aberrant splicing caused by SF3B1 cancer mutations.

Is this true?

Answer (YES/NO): YES